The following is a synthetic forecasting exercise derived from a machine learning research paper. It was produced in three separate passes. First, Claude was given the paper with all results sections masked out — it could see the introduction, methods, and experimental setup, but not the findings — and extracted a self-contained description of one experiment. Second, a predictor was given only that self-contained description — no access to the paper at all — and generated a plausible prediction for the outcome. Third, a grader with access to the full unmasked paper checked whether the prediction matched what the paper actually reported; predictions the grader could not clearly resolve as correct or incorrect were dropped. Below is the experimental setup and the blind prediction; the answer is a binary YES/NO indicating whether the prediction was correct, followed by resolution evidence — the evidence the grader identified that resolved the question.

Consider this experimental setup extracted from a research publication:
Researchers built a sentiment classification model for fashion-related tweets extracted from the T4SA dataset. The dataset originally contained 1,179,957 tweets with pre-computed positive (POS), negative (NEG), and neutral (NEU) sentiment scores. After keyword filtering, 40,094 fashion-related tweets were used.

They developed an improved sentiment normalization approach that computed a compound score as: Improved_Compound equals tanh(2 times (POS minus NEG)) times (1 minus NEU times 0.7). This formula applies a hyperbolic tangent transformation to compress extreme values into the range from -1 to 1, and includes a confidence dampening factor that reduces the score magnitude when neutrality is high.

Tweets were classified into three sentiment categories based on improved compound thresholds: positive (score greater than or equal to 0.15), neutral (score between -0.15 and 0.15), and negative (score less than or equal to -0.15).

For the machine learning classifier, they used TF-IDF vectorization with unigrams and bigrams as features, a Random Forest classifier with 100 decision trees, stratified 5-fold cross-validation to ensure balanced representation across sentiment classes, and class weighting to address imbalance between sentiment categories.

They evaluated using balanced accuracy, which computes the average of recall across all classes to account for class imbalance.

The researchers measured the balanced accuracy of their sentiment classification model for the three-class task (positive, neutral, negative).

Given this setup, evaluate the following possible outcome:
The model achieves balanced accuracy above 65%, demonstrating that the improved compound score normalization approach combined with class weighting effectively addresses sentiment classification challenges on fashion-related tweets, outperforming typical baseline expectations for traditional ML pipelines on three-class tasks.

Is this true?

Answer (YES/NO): YES